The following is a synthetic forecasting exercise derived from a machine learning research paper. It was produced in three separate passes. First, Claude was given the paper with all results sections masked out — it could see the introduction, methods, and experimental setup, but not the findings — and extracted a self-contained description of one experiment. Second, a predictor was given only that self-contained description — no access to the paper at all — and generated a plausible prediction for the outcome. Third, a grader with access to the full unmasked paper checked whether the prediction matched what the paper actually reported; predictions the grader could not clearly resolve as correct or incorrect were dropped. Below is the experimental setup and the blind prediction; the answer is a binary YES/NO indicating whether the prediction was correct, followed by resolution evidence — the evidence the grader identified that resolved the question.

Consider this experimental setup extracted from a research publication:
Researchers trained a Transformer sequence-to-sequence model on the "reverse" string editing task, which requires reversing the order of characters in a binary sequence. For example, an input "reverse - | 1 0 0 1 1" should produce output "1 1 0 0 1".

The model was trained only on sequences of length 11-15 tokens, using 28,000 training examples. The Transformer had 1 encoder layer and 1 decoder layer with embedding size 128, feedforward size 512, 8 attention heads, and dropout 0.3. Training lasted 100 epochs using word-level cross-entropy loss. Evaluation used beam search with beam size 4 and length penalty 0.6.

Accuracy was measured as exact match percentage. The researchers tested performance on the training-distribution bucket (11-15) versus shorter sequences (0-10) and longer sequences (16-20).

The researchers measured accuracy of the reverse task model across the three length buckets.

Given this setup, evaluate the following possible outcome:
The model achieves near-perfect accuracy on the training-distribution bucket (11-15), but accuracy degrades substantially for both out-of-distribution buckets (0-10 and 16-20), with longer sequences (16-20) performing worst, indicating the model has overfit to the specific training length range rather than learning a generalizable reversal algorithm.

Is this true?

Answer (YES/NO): NO